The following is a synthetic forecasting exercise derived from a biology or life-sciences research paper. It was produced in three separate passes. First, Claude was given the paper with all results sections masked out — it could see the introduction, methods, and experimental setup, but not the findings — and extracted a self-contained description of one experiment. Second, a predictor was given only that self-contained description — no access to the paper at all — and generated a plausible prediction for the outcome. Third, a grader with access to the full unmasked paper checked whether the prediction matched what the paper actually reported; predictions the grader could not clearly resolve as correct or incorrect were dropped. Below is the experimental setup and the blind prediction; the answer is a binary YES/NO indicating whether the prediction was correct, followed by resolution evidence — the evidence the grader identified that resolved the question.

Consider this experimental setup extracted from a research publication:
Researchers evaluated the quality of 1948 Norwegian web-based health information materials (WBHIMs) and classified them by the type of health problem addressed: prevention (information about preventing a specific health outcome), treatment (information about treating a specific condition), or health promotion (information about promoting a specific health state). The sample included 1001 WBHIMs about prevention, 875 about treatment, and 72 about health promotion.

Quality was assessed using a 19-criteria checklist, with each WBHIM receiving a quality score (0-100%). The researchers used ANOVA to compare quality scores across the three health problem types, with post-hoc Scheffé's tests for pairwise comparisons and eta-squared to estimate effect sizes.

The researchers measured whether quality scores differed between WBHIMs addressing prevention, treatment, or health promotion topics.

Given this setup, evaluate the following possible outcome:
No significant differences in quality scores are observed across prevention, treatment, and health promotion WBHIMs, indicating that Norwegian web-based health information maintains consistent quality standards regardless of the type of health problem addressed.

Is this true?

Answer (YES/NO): NO